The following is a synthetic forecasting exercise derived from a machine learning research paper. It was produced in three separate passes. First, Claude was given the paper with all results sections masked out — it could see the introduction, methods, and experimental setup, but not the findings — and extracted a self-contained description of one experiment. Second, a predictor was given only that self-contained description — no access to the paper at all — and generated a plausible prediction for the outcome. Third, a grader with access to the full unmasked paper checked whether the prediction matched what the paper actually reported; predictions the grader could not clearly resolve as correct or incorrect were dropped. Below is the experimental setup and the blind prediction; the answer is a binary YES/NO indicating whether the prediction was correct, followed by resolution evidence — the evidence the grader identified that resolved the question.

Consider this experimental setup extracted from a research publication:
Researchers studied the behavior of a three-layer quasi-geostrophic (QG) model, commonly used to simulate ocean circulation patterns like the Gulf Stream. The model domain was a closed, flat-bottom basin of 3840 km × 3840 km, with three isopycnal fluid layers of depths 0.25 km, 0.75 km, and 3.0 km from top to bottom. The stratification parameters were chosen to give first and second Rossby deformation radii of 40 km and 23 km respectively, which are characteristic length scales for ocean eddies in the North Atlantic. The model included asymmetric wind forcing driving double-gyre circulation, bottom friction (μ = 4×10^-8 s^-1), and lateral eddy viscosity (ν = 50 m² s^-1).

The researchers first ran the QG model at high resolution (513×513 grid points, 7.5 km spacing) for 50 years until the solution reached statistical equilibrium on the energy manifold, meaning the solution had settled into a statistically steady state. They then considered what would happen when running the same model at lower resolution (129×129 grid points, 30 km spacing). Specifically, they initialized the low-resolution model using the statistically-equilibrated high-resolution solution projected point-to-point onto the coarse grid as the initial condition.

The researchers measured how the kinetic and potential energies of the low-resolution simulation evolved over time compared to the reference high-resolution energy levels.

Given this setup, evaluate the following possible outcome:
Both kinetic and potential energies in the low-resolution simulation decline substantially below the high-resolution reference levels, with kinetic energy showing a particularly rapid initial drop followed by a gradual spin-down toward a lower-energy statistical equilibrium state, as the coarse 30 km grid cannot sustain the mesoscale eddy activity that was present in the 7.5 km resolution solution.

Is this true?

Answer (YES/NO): YES